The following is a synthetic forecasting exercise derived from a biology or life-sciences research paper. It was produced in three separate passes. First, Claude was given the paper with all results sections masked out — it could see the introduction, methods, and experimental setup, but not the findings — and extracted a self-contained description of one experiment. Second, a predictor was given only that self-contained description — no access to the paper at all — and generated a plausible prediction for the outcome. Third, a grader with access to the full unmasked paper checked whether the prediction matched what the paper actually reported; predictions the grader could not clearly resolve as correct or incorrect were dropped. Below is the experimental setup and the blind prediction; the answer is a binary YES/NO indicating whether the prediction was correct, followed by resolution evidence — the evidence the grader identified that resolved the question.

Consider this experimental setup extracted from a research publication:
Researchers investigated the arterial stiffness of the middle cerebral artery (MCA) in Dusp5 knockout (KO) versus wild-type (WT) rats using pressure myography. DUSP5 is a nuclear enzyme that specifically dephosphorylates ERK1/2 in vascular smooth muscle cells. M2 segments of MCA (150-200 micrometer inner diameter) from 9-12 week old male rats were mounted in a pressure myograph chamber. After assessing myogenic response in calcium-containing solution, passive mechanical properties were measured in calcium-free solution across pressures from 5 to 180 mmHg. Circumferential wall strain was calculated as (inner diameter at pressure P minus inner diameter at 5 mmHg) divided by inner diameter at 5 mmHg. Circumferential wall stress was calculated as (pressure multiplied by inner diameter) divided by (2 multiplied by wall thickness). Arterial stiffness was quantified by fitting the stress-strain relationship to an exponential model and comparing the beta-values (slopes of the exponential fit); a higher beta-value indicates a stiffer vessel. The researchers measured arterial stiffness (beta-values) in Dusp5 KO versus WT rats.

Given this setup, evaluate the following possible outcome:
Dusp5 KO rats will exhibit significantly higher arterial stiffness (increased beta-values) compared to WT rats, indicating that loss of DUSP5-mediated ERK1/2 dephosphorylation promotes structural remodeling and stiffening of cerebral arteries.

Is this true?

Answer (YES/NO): NO